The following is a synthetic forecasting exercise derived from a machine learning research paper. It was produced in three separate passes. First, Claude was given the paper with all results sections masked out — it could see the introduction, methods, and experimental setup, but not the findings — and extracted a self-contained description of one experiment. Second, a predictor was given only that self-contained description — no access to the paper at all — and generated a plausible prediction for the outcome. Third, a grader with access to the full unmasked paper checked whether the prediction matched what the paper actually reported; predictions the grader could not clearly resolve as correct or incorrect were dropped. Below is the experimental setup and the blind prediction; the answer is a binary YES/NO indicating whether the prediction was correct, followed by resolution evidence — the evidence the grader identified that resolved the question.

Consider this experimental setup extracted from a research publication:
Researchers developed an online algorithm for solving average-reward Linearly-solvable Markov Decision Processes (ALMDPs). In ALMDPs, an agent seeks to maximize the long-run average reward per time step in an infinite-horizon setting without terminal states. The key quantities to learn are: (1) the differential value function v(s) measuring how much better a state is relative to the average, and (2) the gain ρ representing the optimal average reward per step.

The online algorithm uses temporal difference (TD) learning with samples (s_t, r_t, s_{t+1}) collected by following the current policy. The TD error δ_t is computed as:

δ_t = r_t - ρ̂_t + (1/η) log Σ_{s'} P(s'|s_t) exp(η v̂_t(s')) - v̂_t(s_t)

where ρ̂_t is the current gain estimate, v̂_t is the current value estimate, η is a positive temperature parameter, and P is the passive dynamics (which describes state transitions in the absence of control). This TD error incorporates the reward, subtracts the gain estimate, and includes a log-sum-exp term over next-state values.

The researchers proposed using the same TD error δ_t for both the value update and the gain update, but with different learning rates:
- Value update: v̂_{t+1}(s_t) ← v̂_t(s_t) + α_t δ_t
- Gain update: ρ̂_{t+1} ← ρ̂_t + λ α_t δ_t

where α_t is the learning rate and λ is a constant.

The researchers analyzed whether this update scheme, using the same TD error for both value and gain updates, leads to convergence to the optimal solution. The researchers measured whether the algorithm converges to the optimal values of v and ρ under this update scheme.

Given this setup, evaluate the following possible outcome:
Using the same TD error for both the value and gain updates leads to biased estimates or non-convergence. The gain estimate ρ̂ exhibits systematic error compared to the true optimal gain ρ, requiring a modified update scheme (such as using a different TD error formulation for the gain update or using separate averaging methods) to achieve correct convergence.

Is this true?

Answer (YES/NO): NO